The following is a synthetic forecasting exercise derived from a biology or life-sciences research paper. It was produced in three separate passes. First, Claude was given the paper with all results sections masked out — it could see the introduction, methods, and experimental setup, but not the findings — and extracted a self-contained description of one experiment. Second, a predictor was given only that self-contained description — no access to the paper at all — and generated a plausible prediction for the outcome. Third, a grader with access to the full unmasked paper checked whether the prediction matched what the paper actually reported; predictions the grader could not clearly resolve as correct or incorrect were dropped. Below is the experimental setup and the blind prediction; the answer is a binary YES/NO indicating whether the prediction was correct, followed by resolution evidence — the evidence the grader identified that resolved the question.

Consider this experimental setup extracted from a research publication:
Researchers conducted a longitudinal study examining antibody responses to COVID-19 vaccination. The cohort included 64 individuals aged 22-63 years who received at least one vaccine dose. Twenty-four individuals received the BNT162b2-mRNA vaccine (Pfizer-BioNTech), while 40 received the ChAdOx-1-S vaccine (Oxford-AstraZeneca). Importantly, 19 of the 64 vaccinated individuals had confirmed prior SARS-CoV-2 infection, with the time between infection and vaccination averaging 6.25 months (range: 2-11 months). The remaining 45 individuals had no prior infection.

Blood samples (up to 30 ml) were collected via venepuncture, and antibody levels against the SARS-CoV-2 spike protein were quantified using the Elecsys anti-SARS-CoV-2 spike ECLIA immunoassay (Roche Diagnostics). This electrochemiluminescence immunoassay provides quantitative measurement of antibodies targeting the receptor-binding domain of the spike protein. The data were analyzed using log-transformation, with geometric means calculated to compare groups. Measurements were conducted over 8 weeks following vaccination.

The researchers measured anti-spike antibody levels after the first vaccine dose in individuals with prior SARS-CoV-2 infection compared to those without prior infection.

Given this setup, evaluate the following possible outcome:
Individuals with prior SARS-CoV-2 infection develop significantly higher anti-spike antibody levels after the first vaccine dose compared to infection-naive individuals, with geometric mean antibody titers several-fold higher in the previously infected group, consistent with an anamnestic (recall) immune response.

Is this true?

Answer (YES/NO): YES